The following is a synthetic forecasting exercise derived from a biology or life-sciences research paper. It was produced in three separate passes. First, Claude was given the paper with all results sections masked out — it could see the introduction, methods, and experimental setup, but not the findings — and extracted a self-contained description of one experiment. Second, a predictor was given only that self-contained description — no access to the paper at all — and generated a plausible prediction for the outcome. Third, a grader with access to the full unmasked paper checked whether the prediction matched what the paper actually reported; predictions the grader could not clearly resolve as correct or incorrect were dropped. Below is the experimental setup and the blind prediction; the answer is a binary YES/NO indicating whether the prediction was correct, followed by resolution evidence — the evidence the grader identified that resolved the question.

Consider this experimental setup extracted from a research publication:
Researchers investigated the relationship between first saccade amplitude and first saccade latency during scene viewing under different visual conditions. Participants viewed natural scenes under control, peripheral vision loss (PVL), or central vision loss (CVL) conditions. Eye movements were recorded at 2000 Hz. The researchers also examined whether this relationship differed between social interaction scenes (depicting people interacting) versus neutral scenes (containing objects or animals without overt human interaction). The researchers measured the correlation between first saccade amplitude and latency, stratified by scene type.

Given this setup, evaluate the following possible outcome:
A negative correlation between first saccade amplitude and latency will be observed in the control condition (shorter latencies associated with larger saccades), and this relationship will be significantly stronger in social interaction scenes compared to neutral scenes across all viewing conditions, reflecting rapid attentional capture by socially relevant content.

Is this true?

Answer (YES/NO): NO